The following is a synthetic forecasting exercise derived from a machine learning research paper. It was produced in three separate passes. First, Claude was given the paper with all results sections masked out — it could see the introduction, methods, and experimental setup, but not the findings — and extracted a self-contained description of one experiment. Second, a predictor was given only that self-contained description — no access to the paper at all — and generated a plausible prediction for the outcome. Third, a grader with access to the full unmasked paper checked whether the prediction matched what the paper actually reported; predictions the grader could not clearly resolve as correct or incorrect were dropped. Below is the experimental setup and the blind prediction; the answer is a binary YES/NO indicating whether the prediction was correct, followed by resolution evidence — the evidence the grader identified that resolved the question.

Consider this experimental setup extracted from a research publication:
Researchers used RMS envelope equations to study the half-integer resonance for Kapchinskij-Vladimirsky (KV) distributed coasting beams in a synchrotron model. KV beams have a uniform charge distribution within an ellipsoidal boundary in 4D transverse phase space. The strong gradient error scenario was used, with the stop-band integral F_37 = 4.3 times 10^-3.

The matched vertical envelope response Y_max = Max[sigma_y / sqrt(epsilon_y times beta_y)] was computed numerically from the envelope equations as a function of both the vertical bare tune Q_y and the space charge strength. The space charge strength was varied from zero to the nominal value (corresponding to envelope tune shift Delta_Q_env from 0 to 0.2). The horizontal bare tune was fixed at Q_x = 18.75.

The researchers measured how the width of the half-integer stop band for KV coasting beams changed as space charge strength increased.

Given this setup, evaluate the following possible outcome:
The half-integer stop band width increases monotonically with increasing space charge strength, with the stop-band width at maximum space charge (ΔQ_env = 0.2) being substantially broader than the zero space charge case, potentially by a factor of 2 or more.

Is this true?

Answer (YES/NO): NO